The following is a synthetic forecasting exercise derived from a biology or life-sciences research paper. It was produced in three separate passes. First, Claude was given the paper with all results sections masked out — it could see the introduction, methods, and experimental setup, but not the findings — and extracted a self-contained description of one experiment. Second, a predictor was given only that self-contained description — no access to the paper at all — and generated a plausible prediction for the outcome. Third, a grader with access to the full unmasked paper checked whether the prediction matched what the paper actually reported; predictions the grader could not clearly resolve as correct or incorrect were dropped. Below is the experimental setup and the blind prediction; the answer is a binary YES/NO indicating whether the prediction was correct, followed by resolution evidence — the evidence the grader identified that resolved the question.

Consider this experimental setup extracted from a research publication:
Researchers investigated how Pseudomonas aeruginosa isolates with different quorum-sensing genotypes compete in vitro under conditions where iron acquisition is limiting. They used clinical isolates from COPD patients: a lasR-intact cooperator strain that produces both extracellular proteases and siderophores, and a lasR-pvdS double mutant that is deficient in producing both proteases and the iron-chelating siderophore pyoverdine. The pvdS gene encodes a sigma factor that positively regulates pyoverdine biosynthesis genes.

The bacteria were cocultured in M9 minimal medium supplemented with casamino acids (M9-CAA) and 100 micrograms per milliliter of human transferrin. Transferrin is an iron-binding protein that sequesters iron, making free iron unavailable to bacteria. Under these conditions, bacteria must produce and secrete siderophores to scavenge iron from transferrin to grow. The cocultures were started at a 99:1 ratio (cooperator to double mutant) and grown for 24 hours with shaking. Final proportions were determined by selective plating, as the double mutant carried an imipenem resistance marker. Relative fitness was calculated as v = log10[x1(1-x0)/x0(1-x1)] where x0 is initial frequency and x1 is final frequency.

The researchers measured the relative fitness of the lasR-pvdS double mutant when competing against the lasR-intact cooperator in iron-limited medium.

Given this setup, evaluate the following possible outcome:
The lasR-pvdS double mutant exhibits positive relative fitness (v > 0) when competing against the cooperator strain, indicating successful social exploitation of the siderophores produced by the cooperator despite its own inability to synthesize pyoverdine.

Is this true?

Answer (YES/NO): YES